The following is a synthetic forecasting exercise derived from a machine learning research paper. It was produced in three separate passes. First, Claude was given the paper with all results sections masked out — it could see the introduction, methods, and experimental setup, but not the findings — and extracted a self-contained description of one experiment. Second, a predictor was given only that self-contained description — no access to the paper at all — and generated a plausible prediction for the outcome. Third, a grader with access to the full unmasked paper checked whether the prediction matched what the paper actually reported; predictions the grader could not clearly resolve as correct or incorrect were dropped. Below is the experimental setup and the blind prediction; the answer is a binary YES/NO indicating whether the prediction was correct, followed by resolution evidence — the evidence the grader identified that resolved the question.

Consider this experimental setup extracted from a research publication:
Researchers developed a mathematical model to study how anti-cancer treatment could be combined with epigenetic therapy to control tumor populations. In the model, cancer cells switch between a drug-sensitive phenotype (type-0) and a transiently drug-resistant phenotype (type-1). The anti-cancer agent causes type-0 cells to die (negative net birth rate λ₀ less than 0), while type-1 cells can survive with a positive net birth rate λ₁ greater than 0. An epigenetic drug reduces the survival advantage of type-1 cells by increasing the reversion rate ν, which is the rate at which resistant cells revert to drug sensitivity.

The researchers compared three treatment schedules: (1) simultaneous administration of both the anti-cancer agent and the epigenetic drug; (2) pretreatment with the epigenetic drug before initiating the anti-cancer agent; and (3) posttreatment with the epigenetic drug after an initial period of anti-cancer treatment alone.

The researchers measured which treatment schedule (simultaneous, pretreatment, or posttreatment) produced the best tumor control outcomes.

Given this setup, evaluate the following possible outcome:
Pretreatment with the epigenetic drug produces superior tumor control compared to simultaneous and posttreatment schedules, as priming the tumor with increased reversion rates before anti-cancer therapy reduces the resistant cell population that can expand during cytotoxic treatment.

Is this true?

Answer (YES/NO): NO